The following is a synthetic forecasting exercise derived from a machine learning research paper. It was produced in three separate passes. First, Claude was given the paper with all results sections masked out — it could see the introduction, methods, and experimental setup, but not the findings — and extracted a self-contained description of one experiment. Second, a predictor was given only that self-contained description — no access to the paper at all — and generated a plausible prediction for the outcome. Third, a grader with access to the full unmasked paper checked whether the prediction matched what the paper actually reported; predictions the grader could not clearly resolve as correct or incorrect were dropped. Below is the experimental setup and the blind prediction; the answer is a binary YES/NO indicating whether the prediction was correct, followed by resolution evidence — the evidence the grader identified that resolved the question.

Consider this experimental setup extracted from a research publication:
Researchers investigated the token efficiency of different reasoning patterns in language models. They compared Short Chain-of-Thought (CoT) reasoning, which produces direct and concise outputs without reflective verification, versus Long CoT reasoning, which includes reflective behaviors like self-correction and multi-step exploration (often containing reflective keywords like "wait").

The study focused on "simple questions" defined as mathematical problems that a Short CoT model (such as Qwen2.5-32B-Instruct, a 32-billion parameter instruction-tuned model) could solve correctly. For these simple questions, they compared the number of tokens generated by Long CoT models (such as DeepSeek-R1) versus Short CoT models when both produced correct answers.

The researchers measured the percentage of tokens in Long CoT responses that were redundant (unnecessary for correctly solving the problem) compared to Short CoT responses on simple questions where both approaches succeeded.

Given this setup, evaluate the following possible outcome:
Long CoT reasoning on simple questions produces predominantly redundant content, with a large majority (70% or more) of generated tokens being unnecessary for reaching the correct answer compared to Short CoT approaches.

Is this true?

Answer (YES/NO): YES